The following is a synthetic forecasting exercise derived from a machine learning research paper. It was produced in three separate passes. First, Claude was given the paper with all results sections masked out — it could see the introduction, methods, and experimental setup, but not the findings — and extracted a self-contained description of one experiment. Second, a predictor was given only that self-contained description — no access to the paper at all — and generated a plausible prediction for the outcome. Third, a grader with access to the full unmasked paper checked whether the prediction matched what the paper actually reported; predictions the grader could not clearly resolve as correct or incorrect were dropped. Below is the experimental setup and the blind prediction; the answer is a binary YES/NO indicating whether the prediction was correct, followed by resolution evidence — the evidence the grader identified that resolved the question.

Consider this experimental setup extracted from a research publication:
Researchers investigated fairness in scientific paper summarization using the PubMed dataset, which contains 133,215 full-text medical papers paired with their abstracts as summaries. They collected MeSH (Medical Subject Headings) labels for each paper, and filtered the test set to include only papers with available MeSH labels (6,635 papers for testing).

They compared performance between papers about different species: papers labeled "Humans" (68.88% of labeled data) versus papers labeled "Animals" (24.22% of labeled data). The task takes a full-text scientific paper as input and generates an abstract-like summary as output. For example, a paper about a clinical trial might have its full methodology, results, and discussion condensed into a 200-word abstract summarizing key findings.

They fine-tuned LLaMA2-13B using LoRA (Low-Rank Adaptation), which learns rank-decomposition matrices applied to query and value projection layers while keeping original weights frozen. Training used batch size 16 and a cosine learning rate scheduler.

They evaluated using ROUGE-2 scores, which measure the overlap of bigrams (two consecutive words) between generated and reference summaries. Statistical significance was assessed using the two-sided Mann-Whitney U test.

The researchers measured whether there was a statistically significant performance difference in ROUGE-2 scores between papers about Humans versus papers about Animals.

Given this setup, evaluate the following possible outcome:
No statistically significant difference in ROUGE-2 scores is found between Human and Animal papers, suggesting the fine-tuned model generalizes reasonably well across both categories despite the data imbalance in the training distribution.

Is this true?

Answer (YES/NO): NO